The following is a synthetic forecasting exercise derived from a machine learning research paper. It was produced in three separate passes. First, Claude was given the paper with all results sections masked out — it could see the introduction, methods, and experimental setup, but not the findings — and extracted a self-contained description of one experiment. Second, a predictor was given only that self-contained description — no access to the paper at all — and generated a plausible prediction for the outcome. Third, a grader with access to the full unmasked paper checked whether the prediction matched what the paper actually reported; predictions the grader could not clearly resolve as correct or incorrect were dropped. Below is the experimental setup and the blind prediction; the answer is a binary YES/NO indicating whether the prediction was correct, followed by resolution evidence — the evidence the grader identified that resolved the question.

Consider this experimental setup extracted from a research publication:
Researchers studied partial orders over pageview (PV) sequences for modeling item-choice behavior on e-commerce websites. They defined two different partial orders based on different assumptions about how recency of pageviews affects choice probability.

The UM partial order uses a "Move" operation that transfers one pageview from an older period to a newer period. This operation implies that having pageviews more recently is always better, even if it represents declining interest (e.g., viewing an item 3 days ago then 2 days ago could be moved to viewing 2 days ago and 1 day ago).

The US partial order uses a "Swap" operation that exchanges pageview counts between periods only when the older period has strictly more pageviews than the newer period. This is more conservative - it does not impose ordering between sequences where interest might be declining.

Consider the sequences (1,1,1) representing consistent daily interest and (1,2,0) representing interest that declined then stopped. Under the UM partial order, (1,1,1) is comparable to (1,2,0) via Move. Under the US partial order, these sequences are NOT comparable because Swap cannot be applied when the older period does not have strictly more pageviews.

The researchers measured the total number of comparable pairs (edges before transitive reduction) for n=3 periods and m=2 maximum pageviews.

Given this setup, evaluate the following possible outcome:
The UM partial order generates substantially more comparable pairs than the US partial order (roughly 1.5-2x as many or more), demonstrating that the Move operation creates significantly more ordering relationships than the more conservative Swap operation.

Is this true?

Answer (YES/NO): NO